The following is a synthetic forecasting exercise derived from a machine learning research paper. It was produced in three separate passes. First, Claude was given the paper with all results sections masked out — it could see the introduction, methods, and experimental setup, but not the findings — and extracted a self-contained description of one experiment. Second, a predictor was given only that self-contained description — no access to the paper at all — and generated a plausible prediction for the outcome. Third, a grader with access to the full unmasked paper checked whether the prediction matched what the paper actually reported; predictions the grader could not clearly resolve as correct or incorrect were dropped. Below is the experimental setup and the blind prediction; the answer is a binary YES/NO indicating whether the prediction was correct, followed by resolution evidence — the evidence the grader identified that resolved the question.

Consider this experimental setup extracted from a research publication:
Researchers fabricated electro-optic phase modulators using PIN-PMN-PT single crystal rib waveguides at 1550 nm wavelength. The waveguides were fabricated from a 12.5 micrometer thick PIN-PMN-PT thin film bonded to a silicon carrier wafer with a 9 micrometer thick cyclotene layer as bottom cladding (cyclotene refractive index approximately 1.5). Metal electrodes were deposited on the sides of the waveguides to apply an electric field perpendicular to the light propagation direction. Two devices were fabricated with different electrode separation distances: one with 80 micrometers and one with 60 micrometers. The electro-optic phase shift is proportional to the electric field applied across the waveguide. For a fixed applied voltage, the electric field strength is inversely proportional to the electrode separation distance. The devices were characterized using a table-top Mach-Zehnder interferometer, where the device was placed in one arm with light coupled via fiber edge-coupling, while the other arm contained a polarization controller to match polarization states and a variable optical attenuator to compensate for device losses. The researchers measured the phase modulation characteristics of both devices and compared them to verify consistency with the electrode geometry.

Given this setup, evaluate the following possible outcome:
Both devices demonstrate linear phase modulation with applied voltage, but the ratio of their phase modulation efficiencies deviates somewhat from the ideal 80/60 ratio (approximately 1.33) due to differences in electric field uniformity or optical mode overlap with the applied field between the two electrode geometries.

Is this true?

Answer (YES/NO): NO